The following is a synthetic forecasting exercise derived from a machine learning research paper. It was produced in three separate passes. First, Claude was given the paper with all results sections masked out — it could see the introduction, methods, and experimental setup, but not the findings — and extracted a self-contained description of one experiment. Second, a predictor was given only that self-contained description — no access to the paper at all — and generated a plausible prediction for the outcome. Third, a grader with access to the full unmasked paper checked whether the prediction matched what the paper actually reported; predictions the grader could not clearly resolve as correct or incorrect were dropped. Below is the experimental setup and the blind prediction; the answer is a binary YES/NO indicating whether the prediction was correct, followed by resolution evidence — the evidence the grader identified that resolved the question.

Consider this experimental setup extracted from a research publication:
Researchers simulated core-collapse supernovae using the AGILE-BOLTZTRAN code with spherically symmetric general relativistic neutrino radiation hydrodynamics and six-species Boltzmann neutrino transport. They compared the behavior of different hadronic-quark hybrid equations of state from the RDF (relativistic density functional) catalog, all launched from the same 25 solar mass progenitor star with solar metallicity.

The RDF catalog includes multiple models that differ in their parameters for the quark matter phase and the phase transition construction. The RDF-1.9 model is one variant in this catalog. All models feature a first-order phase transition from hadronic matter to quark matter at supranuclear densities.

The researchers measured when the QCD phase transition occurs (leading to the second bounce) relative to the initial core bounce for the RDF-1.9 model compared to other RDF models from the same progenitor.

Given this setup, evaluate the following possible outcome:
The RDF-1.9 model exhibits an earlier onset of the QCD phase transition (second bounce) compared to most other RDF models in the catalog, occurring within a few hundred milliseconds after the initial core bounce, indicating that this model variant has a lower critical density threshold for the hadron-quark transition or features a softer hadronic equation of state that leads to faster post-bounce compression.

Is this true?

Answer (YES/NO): YES